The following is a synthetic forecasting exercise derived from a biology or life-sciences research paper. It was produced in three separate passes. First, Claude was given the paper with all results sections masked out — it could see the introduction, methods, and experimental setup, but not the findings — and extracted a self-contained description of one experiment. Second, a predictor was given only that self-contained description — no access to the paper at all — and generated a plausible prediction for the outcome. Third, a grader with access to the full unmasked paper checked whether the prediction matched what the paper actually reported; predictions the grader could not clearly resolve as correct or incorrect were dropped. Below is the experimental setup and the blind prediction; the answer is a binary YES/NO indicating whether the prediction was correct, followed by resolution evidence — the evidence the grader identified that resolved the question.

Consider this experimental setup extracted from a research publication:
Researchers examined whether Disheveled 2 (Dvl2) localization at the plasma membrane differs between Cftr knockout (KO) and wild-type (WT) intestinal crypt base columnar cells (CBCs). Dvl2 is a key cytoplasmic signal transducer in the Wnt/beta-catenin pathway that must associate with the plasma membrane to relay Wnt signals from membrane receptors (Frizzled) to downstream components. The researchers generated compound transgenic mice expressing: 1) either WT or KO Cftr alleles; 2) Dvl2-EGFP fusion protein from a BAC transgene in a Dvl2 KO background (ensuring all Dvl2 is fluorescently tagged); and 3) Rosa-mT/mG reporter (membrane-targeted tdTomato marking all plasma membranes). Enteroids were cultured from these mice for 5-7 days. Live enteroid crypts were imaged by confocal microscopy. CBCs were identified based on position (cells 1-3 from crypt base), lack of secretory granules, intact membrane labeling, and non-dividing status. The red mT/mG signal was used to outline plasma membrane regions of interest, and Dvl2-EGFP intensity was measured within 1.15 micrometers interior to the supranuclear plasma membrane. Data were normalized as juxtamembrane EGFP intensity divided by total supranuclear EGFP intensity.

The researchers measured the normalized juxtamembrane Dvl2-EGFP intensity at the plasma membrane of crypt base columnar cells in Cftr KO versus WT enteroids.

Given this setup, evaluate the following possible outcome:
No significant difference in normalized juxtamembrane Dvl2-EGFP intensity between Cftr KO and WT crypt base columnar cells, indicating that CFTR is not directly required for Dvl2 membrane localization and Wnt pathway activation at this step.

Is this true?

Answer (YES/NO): NO